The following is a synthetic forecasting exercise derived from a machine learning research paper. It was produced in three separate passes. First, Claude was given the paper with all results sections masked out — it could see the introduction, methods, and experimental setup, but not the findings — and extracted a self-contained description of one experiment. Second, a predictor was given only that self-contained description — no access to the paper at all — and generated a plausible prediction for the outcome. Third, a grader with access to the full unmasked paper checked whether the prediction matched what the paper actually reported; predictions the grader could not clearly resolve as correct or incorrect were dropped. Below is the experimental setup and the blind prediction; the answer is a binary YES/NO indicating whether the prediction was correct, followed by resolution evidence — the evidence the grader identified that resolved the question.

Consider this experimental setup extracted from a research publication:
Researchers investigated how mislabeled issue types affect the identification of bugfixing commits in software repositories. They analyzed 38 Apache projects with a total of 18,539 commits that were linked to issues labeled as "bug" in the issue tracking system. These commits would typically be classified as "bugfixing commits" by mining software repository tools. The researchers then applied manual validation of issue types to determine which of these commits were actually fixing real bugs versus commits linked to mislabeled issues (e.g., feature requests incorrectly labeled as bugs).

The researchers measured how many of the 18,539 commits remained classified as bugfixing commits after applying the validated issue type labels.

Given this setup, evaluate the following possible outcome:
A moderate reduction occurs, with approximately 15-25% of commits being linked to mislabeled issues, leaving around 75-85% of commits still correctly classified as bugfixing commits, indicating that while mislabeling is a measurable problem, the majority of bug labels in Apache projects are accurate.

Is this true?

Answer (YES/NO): NO